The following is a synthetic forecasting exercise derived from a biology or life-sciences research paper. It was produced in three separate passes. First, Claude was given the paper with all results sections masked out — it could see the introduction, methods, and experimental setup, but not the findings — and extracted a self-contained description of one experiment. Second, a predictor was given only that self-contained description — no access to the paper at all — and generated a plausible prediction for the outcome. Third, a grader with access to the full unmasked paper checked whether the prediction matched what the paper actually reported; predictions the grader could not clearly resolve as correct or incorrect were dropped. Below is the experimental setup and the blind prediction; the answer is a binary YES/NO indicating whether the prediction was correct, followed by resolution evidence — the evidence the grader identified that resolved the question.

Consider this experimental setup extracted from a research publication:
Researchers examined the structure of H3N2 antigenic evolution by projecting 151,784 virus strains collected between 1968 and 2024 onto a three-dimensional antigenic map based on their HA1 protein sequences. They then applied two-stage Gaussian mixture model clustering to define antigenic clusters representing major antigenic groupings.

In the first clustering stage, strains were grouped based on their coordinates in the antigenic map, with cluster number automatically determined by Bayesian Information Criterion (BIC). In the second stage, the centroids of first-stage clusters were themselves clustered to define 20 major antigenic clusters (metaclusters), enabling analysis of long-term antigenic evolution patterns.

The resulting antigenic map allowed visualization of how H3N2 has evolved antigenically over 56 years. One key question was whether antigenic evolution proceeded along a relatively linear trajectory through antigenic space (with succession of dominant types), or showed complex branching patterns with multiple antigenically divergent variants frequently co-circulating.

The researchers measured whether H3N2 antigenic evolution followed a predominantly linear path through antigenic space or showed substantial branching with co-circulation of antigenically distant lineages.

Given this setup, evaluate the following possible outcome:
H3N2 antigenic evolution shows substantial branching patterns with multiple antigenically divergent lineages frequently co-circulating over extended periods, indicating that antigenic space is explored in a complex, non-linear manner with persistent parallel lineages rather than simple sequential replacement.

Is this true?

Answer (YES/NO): NO